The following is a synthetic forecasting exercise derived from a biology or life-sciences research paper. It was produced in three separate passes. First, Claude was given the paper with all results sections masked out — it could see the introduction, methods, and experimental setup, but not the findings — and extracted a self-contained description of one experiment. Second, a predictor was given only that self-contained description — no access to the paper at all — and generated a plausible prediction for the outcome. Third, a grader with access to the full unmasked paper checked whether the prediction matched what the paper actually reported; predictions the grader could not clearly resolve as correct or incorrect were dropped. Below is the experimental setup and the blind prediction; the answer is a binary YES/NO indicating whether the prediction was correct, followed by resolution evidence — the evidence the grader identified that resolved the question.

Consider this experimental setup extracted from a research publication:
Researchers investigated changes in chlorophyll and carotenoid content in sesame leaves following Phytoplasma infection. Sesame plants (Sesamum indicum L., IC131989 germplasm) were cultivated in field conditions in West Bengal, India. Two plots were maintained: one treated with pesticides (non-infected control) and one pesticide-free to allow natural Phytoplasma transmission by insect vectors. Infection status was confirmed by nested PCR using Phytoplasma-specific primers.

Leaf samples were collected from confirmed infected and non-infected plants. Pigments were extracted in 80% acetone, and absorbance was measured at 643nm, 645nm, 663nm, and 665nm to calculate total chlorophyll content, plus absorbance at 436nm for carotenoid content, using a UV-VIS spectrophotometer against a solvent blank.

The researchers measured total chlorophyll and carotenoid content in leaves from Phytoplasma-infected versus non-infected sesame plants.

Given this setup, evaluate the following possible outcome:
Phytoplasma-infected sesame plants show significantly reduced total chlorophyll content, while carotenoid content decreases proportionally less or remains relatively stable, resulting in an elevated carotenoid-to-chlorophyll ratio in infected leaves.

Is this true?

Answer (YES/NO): NO